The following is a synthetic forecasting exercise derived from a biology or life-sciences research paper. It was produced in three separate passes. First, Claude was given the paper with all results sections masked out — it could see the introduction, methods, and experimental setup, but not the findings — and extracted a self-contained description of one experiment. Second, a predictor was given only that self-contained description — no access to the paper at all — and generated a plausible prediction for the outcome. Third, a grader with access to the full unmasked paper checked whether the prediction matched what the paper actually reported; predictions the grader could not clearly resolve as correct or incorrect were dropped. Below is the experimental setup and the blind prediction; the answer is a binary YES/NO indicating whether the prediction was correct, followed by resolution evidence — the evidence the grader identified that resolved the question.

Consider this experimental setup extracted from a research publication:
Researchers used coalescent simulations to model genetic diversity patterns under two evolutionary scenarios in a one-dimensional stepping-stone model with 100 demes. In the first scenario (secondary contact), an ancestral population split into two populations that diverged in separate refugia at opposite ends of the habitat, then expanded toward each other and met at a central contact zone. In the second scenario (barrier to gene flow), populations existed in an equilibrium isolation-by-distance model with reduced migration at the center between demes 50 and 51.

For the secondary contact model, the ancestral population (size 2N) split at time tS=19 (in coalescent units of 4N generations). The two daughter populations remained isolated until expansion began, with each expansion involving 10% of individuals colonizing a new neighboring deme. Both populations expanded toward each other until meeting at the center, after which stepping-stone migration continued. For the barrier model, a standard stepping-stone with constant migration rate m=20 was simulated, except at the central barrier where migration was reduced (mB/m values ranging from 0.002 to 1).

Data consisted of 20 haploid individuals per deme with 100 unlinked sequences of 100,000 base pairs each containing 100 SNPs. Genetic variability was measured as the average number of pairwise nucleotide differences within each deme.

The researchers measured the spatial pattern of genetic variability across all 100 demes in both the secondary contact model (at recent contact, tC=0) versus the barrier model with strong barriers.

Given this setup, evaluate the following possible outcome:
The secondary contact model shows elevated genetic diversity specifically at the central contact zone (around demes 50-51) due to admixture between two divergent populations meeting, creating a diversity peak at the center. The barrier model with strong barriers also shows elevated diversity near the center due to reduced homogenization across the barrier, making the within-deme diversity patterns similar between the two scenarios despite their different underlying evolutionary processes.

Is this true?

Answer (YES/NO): NO